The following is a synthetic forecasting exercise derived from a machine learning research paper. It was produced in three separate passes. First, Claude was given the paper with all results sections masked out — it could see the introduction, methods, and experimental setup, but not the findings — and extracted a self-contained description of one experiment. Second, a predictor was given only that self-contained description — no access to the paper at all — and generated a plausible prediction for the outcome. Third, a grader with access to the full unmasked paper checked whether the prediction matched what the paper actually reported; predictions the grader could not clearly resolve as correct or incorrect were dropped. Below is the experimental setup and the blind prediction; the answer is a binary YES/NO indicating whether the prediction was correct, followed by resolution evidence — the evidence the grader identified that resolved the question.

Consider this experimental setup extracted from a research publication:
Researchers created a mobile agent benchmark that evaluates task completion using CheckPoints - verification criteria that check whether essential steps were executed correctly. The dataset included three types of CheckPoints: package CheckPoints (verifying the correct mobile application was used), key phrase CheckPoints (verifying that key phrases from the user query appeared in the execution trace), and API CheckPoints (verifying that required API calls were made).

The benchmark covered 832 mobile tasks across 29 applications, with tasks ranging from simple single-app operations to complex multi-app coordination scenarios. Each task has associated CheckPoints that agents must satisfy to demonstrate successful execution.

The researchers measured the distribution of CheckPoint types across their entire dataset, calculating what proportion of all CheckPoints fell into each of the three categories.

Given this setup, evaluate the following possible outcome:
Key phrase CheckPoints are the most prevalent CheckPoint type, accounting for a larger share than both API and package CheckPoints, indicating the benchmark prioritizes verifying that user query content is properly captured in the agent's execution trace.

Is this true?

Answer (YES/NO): YES